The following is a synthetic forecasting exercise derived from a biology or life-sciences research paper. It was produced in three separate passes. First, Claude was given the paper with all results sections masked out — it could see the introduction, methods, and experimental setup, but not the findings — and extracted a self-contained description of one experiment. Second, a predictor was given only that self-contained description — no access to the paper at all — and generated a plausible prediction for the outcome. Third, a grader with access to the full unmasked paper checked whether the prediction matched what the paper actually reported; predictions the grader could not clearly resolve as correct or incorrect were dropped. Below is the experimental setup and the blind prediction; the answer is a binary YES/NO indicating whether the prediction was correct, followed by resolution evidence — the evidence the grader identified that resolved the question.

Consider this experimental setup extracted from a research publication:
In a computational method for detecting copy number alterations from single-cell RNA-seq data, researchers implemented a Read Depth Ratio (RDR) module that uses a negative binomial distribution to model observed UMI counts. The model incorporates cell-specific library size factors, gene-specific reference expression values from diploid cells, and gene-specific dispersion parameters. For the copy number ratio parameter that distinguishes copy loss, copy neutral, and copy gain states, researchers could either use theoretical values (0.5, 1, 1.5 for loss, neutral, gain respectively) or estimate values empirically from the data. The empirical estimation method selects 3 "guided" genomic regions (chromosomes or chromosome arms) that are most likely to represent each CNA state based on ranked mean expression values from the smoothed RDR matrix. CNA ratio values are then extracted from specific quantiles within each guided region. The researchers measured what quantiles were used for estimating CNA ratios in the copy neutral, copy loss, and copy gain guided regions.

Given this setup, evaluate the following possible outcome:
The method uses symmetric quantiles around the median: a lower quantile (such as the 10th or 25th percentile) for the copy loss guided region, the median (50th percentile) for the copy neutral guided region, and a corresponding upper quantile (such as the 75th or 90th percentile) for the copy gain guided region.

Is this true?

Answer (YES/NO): NO